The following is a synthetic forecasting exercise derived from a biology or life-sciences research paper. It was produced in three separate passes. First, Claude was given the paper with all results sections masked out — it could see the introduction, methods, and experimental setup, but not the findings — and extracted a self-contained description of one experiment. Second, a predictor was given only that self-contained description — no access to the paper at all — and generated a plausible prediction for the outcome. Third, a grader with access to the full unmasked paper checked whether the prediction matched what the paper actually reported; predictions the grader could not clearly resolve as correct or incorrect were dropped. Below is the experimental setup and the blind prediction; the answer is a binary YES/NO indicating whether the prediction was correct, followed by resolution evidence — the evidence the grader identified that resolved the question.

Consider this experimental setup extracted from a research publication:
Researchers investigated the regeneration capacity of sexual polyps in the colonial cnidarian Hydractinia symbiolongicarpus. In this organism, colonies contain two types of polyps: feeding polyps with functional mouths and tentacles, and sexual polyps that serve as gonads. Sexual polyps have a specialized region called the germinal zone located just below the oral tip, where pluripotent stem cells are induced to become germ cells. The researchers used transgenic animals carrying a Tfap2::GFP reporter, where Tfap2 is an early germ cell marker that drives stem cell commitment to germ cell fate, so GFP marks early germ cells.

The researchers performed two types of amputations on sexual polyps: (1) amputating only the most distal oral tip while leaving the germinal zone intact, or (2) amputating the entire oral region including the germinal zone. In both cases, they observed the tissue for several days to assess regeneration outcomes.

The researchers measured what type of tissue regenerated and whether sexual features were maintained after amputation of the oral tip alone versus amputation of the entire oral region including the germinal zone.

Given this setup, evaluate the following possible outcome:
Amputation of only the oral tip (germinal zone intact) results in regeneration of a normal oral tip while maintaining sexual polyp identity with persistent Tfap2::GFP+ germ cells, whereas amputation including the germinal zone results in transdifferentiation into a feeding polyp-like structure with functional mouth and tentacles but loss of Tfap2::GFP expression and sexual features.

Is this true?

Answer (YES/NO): NO